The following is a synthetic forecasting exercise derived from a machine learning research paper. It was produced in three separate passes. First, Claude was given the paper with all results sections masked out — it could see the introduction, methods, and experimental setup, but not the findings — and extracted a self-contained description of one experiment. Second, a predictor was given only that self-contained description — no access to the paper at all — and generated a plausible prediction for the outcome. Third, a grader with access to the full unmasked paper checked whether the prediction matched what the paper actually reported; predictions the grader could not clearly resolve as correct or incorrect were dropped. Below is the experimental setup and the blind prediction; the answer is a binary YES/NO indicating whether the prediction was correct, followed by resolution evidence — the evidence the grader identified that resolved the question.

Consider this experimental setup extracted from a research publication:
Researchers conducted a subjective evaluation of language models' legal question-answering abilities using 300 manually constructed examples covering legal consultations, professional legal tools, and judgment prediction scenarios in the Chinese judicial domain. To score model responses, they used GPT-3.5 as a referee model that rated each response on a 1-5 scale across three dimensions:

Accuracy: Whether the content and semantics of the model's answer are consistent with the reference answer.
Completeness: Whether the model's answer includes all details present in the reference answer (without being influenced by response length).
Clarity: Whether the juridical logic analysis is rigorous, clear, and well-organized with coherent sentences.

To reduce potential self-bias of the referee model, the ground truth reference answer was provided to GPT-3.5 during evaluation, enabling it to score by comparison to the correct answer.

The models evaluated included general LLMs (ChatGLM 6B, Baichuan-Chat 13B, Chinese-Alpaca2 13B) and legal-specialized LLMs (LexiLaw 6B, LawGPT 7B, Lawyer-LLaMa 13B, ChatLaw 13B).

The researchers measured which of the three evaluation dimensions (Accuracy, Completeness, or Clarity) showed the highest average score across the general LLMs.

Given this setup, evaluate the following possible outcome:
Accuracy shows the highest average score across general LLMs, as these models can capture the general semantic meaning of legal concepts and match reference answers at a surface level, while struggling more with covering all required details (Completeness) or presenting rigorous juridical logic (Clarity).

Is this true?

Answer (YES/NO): NO